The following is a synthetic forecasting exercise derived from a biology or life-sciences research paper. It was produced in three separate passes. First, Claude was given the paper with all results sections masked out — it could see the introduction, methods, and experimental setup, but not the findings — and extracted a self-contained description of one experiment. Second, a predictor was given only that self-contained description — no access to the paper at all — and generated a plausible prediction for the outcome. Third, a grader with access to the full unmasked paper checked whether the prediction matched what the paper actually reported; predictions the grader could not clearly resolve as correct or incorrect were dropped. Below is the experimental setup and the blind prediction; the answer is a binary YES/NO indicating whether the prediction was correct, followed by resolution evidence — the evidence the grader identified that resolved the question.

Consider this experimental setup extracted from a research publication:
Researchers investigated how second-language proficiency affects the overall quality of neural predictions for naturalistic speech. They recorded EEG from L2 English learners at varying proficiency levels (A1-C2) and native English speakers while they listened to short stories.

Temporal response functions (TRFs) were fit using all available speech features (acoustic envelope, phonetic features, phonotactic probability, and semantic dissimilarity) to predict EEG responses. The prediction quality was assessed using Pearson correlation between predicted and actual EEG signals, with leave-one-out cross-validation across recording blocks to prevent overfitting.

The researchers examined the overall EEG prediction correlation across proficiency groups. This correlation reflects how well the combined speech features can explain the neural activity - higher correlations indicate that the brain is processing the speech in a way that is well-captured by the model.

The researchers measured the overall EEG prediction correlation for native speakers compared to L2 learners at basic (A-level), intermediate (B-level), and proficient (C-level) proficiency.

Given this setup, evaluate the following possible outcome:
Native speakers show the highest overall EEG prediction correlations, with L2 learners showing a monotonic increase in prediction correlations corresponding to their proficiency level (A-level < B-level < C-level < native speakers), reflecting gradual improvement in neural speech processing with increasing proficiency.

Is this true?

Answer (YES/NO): NO